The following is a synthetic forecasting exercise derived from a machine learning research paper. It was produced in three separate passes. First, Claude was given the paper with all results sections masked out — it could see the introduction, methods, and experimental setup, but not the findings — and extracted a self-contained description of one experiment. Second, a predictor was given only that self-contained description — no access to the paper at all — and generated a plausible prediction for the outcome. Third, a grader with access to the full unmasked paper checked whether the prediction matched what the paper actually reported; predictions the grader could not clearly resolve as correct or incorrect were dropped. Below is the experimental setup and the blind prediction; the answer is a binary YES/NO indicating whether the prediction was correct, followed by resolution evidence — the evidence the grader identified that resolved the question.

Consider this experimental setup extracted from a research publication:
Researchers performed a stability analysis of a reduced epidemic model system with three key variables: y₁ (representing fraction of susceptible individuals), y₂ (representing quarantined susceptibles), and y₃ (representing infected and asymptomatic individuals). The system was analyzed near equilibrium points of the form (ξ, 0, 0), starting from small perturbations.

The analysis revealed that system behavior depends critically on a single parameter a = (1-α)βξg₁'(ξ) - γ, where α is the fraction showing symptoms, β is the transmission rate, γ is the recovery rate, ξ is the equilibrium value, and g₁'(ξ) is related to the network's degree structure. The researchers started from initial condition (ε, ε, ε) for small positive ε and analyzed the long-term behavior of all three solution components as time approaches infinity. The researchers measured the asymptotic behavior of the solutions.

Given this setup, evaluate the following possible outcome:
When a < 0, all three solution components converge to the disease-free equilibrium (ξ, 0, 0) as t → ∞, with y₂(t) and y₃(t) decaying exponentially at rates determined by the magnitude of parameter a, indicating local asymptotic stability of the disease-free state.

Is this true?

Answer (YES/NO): NO